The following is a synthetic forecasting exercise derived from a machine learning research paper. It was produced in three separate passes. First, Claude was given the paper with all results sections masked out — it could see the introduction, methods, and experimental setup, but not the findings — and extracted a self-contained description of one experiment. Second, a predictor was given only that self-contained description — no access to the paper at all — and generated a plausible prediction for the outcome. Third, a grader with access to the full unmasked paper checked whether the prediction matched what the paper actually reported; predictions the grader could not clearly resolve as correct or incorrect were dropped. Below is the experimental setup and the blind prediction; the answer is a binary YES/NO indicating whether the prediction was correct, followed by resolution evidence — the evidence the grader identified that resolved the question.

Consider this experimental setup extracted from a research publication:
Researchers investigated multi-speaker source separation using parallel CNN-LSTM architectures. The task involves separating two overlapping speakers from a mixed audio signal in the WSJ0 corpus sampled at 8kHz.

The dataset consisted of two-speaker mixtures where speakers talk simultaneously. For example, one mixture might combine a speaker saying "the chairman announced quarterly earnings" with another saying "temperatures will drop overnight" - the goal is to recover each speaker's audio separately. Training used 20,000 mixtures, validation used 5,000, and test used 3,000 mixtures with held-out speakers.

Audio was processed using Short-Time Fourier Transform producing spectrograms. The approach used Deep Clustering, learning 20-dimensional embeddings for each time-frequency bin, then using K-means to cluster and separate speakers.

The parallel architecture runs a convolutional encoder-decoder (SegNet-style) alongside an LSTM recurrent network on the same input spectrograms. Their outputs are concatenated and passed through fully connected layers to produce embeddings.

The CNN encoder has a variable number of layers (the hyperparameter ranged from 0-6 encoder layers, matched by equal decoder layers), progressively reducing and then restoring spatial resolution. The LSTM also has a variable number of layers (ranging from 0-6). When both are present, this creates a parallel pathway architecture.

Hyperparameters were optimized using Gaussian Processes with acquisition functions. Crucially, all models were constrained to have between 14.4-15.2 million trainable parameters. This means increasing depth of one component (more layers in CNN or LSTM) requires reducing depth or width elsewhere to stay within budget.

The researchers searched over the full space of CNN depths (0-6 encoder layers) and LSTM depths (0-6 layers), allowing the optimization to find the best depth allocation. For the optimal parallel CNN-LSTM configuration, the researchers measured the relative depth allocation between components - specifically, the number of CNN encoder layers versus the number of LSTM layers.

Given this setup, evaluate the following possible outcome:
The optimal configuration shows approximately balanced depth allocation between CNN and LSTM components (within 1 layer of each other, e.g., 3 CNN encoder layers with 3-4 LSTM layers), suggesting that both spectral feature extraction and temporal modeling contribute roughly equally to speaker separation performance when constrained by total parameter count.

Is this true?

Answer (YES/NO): NO